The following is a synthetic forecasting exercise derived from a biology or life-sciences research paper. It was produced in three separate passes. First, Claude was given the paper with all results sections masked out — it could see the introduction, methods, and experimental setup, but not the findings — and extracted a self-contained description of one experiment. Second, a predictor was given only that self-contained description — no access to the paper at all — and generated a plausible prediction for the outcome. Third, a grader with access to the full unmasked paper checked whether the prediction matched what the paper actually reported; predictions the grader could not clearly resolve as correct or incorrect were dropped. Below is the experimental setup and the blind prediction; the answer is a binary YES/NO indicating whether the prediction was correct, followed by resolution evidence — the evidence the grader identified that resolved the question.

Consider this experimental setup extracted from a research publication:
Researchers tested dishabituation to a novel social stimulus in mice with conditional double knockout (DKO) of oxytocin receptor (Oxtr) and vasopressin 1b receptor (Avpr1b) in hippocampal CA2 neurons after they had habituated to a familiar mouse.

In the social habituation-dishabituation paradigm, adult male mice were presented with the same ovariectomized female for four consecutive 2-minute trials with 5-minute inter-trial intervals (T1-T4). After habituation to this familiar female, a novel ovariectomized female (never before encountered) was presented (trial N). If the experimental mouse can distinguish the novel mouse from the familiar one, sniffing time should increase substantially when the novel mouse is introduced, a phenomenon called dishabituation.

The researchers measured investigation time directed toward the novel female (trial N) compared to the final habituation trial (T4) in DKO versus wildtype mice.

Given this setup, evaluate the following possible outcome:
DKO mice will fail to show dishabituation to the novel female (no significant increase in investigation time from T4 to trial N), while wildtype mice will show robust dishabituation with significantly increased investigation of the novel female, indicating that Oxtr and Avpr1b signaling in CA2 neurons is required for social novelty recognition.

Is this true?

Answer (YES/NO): YES